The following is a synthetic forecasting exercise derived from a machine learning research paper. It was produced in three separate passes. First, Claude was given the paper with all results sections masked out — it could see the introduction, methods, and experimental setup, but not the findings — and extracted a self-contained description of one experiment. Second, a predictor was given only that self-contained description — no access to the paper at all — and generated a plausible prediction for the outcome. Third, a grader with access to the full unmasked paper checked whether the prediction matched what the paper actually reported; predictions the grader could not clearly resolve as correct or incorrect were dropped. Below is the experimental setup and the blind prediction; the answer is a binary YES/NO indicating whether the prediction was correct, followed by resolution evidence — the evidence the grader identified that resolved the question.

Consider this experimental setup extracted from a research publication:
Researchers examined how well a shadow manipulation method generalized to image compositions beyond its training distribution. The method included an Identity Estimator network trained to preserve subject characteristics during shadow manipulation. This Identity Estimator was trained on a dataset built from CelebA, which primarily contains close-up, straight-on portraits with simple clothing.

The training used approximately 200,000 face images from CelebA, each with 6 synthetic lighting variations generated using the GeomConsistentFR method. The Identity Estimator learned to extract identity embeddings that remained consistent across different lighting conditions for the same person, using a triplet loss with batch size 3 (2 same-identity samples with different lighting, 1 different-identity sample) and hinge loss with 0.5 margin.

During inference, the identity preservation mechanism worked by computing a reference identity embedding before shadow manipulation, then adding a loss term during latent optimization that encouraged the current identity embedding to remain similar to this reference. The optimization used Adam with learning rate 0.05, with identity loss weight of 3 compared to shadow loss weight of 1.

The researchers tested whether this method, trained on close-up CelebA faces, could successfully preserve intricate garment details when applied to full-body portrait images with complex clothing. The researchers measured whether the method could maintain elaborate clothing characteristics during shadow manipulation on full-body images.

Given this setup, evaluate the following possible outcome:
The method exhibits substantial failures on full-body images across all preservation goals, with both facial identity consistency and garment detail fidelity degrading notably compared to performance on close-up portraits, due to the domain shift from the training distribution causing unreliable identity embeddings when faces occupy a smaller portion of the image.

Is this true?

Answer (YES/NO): NO